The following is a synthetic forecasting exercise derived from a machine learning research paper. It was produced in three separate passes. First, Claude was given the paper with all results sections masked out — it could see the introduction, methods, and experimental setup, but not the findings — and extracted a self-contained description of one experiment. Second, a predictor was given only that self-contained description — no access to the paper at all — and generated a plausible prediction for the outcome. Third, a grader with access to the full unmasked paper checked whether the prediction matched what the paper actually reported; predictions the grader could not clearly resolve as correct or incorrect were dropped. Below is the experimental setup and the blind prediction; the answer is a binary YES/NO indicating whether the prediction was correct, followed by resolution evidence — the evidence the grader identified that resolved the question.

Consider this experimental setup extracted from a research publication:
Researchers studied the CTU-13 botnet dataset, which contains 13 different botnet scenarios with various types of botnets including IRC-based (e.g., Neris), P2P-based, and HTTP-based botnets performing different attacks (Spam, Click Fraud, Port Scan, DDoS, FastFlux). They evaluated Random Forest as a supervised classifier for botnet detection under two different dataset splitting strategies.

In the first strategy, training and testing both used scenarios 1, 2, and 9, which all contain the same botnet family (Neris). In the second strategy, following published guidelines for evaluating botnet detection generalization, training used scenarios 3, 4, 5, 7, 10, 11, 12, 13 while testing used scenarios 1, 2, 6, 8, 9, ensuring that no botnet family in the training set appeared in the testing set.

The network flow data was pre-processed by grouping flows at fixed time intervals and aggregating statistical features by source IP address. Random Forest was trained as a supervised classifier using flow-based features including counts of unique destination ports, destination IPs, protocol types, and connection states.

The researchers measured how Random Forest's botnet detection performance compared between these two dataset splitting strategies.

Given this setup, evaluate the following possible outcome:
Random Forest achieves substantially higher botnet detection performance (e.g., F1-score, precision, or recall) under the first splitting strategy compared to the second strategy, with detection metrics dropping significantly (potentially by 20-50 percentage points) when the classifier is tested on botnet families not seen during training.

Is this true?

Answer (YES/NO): YES